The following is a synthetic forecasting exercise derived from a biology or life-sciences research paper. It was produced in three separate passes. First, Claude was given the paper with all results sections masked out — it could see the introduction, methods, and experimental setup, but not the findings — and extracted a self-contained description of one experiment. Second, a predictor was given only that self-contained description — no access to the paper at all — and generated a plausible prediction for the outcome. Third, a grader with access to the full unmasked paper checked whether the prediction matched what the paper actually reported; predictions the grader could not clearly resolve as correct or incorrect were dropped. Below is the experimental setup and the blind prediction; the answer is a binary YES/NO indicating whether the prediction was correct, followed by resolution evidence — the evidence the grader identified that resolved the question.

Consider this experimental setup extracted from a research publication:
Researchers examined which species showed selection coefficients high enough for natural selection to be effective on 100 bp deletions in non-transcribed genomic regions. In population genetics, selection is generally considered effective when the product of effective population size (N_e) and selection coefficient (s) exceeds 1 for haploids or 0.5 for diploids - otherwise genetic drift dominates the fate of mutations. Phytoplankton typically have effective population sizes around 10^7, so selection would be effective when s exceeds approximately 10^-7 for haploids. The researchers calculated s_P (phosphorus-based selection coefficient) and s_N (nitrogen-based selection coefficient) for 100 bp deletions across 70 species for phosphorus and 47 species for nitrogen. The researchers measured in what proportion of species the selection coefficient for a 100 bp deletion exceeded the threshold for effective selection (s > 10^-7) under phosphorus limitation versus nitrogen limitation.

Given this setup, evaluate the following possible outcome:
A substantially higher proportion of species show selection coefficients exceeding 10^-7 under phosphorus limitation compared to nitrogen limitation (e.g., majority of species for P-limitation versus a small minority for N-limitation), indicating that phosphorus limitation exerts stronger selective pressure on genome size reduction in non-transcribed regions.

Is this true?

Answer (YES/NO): NO